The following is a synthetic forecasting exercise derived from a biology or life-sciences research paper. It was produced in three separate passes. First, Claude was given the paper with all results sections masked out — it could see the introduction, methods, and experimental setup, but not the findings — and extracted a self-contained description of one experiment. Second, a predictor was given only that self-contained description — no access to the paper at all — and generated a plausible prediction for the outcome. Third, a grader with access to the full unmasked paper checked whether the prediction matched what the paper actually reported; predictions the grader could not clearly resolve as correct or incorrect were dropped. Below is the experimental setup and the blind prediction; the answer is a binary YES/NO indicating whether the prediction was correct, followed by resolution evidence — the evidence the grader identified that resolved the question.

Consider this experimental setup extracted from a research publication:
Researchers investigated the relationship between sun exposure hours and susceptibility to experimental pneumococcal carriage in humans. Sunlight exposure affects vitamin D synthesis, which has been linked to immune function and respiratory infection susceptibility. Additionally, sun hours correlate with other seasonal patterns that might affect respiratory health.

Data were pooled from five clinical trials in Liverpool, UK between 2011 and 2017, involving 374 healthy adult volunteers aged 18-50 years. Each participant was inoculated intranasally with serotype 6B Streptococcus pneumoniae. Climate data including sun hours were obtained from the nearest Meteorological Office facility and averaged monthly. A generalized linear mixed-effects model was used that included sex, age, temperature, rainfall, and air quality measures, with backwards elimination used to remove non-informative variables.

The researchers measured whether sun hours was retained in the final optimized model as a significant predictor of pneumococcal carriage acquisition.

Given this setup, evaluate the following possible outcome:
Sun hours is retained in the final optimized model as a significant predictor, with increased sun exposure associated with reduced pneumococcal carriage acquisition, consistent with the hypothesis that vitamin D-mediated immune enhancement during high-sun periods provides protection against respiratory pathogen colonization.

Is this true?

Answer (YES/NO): NO